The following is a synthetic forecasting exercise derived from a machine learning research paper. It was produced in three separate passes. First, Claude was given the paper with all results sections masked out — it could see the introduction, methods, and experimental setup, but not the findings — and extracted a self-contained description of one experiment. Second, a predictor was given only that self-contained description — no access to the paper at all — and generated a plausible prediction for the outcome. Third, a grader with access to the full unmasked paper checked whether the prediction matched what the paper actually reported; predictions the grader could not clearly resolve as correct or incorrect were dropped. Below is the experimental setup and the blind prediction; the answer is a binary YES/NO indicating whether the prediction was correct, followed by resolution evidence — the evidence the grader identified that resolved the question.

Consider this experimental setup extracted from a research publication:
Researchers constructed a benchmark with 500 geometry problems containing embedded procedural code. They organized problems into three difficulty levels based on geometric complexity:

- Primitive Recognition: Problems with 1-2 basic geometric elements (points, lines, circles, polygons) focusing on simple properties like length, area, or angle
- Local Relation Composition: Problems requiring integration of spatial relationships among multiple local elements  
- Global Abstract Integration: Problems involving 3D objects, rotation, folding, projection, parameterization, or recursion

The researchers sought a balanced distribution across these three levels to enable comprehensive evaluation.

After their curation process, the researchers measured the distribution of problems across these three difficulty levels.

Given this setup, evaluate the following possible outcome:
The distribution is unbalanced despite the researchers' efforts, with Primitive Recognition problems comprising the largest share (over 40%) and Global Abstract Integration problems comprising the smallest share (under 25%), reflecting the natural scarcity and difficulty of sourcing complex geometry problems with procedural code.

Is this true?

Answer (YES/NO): NO